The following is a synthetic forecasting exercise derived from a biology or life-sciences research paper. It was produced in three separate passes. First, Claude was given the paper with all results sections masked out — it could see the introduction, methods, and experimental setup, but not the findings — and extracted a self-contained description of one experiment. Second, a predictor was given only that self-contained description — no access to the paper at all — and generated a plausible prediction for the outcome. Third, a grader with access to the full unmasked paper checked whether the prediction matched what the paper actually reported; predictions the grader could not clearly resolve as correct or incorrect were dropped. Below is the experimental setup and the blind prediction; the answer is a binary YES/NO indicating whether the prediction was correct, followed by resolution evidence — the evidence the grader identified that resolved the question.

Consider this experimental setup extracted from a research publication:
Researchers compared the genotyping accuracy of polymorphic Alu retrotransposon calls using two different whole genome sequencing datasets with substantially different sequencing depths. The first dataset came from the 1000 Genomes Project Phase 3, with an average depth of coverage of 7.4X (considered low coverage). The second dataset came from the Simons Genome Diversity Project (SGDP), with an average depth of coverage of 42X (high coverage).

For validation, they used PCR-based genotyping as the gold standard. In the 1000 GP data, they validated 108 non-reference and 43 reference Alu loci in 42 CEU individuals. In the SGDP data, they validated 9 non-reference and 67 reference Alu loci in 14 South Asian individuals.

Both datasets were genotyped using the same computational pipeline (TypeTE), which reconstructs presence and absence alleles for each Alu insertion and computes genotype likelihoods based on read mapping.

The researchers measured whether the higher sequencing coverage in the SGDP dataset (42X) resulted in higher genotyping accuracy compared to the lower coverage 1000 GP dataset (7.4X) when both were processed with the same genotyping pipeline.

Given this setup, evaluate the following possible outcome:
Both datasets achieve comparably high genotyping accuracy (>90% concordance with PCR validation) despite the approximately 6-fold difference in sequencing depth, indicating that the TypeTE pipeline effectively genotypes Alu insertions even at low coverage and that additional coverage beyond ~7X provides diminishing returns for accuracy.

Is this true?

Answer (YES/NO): YES